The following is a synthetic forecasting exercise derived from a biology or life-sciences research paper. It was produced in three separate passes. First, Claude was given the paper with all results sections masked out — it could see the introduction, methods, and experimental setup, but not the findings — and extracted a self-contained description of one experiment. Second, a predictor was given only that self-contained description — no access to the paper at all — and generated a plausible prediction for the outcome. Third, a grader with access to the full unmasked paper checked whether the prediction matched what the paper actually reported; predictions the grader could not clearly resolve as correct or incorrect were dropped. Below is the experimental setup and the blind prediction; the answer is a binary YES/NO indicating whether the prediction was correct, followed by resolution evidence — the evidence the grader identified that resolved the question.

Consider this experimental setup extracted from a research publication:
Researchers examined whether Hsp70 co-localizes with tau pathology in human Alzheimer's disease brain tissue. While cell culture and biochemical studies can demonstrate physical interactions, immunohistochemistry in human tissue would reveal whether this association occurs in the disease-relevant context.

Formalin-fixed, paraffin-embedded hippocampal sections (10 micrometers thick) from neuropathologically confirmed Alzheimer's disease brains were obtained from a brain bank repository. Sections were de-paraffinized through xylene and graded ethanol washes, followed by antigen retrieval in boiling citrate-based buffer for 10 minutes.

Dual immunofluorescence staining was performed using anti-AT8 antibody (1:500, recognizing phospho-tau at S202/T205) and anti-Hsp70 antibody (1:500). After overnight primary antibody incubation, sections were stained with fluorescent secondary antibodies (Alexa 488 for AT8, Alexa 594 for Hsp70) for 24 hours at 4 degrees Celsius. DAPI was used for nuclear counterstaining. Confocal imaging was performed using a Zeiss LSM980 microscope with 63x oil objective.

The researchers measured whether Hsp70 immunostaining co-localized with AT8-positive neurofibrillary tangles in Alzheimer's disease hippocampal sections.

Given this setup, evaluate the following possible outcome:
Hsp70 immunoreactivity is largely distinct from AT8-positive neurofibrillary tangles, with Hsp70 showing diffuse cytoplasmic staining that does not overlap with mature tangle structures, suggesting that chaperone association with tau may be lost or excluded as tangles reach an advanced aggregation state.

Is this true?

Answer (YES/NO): NO